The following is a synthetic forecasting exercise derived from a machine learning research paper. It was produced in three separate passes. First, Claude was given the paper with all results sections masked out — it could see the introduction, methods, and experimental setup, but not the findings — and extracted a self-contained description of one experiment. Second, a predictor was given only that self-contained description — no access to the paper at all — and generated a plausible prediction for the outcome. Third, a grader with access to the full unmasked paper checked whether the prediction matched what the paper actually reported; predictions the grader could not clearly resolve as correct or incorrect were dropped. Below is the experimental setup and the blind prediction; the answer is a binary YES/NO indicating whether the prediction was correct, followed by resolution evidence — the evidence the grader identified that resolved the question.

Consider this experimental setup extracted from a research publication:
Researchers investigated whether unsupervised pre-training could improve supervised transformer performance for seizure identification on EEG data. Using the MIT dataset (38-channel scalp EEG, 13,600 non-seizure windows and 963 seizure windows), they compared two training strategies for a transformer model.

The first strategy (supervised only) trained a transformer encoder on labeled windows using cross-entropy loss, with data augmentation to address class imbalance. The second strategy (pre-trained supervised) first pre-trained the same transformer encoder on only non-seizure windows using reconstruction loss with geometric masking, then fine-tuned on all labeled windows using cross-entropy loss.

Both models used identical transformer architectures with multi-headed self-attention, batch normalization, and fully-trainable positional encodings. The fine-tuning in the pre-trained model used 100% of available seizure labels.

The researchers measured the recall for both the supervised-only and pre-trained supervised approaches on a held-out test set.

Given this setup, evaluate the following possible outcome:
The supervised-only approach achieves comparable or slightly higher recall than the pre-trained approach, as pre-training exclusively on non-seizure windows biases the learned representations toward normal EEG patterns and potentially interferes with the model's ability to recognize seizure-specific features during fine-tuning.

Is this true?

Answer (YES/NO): NO